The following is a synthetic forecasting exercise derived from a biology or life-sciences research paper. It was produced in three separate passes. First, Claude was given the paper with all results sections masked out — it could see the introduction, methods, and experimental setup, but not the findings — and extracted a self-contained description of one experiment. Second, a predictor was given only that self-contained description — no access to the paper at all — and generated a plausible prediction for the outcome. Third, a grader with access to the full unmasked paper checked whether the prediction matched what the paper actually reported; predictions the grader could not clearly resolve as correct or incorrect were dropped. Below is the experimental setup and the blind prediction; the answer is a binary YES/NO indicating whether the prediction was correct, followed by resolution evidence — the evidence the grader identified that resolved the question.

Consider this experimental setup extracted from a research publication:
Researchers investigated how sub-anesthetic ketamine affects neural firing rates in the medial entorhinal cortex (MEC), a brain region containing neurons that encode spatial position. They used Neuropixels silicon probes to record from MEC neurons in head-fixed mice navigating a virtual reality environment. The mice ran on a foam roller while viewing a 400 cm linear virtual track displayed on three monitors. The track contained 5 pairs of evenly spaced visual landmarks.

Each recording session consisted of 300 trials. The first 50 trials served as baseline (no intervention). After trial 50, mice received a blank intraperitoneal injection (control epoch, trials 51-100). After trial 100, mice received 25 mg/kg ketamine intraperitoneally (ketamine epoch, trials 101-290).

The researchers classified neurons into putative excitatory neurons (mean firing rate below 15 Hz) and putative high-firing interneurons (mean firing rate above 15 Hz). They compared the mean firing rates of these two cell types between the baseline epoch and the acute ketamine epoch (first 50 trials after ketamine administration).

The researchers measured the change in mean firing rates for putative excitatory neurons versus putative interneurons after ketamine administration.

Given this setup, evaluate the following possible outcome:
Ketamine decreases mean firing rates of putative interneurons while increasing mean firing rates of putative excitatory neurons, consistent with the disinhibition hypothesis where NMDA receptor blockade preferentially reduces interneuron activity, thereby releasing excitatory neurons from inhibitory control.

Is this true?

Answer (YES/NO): NO